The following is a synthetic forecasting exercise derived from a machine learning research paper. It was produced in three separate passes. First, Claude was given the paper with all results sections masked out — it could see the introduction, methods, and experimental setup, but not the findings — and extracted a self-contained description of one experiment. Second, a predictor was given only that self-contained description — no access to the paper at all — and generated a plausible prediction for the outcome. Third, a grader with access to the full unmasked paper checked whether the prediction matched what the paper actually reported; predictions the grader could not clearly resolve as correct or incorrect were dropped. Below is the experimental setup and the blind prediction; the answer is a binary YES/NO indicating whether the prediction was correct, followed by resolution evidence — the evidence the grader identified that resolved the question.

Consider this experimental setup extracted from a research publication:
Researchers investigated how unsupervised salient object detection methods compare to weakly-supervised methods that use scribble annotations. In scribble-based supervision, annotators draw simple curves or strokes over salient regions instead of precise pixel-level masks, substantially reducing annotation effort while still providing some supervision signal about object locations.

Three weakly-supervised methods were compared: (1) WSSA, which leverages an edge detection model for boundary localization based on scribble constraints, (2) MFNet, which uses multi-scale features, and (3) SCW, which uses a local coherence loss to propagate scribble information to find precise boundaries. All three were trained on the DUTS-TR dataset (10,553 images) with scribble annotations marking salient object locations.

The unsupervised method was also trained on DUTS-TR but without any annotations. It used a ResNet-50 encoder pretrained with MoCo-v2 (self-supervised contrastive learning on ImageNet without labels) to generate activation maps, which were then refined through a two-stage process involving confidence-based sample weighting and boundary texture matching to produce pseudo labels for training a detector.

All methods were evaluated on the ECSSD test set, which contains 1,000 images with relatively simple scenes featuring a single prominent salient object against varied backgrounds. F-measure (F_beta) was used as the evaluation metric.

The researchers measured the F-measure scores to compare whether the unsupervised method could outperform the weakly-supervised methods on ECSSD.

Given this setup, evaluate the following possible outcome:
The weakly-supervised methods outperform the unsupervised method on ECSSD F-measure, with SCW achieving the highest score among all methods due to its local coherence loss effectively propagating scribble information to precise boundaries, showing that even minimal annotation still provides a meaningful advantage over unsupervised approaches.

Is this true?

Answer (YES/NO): NO